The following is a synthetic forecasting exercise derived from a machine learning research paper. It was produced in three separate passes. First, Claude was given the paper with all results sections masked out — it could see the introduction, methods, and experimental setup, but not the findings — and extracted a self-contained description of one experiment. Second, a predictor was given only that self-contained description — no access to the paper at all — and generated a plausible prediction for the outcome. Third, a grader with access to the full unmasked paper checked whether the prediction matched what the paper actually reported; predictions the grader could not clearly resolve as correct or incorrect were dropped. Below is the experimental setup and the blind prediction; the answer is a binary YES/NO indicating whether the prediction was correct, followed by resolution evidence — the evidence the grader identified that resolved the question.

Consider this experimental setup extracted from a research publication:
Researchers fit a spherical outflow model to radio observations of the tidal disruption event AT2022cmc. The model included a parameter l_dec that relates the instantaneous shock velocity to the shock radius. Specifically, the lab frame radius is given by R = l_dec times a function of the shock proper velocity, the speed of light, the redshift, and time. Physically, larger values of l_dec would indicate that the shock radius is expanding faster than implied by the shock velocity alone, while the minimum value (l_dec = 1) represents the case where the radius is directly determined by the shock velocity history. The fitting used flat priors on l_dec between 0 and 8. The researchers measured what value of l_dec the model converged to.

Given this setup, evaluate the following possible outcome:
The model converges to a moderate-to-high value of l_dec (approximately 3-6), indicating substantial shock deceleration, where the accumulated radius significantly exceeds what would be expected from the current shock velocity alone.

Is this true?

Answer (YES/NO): NO